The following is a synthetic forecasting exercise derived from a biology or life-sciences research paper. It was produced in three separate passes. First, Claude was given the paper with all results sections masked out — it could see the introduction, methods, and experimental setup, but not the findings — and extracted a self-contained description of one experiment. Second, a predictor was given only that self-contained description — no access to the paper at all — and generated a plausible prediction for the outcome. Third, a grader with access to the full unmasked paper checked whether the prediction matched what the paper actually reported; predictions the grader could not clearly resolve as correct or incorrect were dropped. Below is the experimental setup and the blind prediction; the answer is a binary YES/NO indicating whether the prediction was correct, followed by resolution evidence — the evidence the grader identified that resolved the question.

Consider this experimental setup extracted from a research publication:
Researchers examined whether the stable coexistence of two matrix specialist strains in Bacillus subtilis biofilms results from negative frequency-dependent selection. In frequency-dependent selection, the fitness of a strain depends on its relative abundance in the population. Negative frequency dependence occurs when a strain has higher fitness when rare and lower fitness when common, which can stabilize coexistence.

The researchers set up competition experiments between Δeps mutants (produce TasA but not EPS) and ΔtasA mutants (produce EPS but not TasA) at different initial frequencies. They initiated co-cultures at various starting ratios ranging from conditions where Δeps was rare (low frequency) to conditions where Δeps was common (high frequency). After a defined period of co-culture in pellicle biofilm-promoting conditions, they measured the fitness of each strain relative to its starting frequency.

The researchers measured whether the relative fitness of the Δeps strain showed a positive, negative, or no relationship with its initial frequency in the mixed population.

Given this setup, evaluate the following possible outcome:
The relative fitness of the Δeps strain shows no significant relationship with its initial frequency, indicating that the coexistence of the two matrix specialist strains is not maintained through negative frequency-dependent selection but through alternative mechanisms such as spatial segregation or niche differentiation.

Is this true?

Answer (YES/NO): NO